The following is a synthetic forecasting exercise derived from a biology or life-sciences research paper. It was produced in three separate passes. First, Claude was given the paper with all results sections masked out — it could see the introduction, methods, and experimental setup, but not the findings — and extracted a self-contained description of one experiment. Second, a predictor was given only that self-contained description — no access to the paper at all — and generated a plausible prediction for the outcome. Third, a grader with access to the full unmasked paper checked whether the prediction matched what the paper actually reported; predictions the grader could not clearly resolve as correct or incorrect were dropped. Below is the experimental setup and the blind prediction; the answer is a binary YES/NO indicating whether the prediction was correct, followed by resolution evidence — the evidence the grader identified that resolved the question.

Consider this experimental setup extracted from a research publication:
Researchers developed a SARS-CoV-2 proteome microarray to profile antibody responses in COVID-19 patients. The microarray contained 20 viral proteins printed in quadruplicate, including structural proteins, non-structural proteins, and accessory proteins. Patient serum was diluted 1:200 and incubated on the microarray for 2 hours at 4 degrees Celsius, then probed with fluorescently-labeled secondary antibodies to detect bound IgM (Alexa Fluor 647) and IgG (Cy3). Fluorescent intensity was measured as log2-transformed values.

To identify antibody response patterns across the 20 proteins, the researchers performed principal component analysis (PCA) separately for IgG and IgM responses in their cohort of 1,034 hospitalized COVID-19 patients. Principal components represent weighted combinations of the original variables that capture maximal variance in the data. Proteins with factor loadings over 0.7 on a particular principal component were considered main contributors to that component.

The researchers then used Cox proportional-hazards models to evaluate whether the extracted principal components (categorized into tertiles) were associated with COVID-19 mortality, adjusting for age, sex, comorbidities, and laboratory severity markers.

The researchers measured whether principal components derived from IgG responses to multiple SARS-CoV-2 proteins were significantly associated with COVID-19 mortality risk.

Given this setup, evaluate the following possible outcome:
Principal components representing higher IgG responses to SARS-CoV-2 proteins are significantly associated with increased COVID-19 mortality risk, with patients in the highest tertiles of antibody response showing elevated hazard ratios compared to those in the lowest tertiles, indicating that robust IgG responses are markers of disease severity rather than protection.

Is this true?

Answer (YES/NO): YES